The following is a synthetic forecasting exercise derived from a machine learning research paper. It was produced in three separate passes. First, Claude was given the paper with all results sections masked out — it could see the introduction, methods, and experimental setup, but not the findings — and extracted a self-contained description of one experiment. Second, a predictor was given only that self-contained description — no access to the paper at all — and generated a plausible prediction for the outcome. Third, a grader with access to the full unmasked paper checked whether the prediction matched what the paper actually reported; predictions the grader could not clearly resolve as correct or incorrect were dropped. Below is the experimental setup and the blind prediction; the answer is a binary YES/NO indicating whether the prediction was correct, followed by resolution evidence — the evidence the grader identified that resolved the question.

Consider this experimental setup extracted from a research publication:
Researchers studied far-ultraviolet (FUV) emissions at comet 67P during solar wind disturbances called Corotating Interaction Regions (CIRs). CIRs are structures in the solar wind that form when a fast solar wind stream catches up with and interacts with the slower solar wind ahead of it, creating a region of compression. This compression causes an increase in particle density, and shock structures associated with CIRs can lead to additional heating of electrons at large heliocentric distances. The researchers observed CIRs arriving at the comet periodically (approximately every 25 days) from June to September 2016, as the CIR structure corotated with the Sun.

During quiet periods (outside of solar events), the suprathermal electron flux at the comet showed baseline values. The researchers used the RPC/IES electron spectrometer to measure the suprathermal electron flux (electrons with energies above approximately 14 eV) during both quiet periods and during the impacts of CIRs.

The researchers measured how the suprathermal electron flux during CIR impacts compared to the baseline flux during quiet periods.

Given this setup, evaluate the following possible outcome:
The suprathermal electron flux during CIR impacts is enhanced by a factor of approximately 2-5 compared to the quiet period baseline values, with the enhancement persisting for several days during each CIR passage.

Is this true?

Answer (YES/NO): NO